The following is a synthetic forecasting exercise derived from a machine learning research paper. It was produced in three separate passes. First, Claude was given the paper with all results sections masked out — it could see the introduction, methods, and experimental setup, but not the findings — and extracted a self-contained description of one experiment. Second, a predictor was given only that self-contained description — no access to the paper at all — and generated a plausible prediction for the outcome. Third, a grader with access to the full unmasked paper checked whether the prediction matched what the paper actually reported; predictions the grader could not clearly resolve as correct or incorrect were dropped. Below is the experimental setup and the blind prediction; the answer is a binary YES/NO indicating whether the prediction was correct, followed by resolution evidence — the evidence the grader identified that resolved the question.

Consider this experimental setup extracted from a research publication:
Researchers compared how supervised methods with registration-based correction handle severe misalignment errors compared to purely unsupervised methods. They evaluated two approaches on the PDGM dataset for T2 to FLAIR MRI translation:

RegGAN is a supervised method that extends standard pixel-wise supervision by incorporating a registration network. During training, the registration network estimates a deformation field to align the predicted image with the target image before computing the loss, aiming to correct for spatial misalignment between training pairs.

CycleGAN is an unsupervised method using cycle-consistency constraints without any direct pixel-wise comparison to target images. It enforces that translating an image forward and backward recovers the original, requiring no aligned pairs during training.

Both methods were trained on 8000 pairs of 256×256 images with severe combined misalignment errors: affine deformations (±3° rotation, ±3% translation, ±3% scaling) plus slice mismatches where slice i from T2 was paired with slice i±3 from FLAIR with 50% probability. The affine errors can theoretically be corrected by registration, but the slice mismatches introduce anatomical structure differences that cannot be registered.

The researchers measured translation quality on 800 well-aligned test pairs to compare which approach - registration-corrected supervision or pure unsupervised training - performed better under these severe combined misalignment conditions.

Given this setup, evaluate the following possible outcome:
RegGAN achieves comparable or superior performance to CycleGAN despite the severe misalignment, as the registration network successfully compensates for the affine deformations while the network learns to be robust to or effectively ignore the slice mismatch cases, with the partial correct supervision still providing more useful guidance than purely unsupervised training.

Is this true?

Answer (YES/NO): NO